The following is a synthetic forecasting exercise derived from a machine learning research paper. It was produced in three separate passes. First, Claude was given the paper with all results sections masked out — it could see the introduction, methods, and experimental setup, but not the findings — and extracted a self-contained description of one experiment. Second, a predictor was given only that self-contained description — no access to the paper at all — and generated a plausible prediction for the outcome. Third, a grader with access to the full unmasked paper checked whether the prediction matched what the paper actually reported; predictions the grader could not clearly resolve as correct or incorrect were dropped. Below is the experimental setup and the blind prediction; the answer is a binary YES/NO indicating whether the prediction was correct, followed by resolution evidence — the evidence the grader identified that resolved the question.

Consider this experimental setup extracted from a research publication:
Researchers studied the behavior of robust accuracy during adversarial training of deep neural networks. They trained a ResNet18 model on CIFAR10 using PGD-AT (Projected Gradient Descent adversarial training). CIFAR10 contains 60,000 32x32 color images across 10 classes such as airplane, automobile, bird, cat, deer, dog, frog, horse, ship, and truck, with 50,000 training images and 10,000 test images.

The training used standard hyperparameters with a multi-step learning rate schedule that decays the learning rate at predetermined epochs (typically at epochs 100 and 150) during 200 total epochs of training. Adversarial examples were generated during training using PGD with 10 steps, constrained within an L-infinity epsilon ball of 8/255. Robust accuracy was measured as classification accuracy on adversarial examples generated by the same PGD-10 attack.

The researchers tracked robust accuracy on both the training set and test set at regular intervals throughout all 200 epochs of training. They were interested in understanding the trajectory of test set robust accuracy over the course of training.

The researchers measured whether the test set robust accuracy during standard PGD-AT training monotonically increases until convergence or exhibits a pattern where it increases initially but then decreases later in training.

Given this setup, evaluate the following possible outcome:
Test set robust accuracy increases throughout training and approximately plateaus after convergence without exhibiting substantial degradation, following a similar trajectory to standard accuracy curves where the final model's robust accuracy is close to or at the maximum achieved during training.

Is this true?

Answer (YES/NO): NO